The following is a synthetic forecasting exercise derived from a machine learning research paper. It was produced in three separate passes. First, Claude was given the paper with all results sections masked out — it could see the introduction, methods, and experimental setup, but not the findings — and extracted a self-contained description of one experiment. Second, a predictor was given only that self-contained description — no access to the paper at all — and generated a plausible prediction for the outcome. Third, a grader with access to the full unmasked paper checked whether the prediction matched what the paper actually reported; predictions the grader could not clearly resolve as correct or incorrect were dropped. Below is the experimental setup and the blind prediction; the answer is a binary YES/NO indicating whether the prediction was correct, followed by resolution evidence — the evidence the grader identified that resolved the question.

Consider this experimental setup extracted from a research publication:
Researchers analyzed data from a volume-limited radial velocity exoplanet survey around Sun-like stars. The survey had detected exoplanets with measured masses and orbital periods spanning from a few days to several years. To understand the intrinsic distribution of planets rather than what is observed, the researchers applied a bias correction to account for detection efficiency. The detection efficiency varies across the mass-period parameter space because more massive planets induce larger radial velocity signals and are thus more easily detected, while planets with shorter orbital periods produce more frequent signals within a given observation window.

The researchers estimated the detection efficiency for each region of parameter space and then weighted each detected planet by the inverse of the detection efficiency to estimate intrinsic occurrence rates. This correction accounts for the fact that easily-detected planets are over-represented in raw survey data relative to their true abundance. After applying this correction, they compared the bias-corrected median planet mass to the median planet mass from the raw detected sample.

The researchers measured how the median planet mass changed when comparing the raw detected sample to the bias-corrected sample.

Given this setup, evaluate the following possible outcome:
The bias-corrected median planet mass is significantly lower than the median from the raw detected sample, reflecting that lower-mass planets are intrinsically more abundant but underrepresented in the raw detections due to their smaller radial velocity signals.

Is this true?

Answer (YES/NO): YES